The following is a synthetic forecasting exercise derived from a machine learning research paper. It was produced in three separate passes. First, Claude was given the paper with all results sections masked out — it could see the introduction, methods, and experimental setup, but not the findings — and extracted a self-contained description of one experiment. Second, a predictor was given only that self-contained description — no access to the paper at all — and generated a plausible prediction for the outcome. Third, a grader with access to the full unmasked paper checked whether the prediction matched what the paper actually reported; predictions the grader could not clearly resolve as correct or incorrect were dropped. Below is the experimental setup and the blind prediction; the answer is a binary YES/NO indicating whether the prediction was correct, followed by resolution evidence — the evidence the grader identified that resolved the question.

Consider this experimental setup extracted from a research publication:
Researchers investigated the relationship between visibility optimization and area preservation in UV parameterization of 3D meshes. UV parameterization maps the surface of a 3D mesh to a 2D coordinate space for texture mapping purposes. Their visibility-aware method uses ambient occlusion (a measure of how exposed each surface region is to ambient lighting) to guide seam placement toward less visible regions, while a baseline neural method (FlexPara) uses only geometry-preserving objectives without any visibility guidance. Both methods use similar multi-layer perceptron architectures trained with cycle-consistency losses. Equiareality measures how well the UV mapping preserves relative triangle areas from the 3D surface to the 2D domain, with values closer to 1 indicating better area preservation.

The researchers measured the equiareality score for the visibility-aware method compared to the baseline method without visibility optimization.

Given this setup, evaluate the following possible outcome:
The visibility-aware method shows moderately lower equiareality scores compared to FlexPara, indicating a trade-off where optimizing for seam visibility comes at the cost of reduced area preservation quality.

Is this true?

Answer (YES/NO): YES